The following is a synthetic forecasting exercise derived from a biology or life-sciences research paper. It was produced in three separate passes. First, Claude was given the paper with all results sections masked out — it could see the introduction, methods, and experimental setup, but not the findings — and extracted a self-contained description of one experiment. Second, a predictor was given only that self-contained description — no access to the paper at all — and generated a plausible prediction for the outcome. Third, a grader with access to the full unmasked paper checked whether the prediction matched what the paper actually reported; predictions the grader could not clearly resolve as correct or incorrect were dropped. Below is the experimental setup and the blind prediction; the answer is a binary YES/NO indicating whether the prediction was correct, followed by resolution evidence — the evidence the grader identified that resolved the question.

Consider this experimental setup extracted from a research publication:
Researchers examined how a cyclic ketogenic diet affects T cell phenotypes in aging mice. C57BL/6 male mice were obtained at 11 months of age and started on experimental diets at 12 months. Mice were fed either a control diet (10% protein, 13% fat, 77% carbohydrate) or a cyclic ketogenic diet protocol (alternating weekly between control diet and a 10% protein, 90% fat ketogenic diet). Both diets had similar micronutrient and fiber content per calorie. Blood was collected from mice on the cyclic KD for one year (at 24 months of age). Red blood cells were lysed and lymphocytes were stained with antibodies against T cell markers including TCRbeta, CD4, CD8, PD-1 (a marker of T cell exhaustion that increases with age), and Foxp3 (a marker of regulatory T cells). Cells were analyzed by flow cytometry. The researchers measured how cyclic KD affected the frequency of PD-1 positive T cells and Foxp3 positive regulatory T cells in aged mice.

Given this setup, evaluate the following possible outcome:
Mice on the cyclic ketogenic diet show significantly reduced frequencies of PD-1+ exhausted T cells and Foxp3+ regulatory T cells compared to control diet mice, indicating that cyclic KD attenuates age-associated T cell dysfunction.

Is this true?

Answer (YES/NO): NO